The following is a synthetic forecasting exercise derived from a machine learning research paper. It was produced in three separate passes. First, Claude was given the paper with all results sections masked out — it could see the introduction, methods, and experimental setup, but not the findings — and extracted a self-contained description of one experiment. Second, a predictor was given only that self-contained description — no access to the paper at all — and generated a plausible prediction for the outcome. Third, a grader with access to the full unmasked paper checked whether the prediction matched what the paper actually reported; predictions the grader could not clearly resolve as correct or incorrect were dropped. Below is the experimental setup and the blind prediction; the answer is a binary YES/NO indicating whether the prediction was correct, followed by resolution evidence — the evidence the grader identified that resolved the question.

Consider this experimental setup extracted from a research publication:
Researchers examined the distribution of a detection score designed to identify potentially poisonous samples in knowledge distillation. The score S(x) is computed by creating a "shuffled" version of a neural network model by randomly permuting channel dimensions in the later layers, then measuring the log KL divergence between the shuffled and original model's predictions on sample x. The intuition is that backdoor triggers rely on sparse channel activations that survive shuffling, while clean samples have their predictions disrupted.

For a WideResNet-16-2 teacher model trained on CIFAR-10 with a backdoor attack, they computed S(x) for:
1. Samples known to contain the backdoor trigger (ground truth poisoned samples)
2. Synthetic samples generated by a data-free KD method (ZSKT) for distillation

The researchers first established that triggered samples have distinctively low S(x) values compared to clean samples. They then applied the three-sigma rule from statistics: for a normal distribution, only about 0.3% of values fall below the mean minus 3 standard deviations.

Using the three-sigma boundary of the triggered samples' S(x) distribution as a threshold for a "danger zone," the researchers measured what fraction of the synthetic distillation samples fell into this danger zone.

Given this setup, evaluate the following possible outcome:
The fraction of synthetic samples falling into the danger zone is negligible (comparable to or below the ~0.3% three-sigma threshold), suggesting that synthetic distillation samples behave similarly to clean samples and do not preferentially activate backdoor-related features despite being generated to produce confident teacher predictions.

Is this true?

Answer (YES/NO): NO